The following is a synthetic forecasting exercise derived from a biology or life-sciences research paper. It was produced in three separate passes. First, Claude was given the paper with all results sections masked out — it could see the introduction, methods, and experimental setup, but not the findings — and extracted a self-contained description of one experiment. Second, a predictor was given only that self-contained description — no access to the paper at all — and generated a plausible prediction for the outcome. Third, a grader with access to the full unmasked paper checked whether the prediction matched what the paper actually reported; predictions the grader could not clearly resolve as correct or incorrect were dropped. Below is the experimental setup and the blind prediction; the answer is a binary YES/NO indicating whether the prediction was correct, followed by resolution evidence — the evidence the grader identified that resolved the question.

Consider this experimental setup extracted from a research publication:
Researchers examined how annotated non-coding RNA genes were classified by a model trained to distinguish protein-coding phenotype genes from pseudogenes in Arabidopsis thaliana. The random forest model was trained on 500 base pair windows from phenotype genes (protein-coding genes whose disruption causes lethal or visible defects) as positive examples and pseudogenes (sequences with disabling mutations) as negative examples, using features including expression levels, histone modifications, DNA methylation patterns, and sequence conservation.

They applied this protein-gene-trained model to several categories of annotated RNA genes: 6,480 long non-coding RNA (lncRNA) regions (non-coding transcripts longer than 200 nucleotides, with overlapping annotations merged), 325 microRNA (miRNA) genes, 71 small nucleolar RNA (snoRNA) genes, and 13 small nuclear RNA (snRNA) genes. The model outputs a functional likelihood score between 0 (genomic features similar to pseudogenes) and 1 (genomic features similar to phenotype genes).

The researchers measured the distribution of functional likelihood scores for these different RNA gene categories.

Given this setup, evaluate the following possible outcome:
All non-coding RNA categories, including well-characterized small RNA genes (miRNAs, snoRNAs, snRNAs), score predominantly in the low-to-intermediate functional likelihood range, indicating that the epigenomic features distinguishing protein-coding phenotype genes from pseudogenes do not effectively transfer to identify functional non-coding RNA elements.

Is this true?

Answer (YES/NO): NO